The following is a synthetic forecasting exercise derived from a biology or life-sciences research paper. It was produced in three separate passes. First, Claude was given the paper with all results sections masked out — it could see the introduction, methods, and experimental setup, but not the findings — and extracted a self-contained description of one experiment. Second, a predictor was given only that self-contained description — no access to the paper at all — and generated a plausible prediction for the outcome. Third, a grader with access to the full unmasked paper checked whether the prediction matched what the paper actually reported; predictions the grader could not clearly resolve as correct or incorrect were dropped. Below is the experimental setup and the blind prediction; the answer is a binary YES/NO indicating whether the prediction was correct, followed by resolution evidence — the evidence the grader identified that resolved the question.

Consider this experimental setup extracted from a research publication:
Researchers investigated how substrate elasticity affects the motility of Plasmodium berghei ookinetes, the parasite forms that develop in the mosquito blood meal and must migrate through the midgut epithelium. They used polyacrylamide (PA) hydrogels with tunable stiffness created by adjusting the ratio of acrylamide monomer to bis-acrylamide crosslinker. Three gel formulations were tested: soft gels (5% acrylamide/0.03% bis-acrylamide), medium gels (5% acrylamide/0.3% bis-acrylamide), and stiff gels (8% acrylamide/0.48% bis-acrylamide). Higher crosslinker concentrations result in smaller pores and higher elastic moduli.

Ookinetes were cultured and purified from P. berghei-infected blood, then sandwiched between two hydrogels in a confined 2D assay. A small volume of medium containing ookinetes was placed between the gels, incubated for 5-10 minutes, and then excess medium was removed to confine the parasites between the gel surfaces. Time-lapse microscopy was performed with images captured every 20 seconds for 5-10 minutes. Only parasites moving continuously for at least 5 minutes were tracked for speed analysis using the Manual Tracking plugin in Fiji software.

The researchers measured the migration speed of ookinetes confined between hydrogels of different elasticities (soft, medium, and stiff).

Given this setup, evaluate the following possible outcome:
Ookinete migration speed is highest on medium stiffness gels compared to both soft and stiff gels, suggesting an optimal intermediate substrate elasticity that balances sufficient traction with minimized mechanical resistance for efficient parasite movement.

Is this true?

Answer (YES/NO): NO